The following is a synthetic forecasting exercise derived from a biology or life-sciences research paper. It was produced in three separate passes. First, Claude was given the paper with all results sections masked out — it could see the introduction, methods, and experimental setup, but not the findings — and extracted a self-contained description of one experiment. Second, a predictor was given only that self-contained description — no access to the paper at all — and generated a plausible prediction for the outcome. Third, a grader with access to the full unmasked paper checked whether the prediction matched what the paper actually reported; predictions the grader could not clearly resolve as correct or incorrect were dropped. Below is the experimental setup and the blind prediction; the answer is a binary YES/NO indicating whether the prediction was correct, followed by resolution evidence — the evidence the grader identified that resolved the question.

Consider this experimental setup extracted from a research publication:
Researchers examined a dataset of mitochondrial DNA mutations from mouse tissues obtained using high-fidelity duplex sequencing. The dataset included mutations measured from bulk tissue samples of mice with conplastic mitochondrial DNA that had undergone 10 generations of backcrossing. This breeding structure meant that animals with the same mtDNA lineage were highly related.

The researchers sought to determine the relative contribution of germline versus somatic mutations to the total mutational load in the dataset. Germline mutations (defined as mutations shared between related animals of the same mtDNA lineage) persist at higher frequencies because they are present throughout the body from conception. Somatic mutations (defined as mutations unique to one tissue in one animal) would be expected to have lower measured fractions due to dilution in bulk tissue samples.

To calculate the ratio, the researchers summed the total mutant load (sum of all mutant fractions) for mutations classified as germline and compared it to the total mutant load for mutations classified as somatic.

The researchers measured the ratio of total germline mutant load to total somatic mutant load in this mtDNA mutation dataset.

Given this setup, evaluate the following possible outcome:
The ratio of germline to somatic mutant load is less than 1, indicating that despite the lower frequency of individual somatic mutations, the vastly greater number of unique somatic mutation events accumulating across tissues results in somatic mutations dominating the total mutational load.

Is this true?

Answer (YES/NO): NO